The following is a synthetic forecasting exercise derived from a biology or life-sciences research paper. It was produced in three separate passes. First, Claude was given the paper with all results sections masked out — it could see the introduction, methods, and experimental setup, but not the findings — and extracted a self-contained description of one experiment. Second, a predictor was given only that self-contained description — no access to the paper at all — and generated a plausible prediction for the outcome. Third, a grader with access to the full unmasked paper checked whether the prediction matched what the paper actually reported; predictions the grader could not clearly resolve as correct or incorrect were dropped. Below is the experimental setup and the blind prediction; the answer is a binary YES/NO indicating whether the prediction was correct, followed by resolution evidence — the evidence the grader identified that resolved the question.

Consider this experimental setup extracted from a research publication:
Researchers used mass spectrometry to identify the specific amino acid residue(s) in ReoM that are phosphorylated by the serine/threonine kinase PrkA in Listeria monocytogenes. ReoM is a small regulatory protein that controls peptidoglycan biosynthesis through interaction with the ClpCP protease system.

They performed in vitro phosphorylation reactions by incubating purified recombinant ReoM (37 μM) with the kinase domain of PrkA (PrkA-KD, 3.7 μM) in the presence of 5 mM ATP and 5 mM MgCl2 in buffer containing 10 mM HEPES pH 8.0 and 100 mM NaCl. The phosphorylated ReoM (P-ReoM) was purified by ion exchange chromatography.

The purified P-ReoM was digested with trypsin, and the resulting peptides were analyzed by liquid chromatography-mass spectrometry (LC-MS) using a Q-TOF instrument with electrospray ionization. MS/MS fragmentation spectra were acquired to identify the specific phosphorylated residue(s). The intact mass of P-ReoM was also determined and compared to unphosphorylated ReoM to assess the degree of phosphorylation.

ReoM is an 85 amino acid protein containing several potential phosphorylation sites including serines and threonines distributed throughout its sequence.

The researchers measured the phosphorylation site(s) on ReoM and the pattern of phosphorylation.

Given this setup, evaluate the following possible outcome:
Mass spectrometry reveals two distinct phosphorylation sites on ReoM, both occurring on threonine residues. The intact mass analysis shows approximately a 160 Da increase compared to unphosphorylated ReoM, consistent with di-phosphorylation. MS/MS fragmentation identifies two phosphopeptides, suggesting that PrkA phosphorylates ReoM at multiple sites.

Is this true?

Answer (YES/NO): NO